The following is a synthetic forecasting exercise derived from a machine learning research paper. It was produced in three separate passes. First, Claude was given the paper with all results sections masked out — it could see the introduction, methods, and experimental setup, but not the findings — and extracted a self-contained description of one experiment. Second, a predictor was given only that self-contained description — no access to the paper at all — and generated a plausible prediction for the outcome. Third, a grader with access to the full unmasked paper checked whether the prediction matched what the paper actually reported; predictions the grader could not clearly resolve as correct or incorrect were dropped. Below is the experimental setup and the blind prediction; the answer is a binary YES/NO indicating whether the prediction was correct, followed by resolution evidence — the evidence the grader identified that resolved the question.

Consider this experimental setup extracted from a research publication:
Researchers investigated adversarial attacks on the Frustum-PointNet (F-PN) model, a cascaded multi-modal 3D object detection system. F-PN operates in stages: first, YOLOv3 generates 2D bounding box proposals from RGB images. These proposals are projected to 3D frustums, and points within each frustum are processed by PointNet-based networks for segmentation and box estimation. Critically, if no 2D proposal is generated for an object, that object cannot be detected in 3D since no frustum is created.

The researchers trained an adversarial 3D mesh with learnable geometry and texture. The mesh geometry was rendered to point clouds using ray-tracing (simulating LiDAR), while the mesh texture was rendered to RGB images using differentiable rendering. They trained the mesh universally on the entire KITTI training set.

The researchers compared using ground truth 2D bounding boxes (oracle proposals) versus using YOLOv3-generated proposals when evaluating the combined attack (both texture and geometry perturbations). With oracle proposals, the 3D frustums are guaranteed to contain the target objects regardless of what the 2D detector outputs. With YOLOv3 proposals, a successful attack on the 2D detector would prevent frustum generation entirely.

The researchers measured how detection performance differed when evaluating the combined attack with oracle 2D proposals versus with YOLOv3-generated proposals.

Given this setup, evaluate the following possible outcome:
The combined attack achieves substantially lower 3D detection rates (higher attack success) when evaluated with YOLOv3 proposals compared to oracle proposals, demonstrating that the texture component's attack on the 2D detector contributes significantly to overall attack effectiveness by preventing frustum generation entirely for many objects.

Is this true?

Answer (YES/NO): YES